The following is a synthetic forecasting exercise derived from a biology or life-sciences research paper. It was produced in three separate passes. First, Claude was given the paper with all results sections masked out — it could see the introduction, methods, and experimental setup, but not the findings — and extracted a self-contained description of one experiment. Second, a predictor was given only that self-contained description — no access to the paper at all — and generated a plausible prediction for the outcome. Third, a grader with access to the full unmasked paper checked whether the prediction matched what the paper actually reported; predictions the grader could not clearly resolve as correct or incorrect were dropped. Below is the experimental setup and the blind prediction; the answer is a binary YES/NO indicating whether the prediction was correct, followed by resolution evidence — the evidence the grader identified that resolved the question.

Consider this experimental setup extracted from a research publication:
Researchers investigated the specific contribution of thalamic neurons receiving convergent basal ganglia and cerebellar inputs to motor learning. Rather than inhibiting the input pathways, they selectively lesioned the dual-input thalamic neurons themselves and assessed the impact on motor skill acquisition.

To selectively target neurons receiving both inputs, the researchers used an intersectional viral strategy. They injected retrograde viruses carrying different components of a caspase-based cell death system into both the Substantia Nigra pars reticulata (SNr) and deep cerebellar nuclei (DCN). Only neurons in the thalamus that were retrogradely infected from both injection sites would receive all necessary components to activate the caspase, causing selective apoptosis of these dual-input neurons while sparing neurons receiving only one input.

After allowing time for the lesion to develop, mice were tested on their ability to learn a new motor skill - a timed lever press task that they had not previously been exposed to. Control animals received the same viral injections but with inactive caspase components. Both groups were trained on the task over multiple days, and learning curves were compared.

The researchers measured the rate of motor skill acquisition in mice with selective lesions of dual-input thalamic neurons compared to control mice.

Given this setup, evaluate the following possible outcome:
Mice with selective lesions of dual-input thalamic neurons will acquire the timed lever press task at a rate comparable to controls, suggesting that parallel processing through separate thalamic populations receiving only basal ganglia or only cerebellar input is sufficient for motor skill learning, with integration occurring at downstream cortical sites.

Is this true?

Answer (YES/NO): NO